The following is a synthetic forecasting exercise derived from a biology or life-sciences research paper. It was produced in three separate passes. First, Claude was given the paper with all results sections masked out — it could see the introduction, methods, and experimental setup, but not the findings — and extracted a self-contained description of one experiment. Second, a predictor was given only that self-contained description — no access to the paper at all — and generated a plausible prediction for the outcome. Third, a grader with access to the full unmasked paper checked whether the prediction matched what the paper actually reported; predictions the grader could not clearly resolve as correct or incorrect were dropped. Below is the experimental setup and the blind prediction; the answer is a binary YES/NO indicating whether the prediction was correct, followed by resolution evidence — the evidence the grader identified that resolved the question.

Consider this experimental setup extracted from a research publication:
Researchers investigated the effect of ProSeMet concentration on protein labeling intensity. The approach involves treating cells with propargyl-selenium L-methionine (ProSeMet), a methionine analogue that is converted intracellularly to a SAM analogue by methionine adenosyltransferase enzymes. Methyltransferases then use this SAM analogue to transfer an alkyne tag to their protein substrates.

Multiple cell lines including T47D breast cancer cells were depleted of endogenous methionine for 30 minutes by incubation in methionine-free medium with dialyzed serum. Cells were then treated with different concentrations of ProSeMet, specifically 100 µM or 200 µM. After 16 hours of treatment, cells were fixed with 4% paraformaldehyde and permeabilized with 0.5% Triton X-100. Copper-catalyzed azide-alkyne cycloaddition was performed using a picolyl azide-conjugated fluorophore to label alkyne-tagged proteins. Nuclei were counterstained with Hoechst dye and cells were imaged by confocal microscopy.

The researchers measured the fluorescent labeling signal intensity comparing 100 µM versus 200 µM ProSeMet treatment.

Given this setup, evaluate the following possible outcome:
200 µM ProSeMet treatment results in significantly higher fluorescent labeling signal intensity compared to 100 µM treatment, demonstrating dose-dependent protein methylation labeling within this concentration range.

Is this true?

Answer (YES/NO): NO